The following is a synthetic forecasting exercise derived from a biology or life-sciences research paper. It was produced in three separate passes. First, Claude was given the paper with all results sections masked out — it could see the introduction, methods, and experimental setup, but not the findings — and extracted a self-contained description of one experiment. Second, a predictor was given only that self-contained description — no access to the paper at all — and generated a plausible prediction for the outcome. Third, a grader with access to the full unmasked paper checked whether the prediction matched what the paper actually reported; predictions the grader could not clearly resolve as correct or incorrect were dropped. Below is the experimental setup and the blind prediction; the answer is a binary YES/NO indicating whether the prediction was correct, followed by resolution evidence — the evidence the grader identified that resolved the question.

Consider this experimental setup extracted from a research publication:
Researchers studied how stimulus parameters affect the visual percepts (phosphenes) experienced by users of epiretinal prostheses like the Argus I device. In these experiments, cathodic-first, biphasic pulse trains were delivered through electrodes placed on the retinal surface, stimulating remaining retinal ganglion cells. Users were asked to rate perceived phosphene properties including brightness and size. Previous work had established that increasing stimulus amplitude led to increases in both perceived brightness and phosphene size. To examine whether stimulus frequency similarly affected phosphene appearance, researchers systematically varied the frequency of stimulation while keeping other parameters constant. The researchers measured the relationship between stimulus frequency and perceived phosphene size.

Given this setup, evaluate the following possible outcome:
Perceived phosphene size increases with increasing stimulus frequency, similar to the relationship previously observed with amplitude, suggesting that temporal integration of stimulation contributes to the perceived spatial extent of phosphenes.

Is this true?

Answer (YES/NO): NO